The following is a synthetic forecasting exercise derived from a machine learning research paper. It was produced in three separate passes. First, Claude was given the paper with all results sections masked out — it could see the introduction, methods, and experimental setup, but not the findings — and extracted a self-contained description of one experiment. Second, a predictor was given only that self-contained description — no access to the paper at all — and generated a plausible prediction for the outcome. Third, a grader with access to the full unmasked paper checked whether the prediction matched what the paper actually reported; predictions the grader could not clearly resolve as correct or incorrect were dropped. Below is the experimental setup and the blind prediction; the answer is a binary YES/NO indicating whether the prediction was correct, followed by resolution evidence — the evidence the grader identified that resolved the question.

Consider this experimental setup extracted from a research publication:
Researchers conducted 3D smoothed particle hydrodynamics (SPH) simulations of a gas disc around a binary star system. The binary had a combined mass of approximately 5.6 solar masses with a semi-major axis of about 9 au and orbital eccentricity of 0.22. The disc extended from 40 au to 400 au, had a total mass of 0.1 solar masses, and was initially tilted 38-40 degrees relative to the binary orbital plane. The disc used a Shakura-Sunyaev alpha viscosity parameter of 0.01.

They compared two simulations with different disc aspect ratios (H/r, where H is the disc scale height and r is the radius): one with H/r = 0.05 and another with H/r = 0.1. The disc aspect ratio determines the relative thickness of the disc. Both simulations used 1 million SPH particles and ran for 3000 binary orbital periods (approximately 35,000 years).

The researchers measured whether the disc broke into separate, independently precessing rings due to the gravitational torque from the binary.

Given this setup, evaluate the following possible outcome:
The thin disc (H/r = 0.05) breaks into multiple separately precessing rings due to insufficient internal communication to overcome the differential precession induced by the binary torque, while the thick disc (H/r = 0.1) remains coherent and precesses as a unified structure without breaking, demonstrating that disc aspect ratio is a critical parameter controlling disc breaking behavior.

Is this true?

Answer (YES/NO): NO